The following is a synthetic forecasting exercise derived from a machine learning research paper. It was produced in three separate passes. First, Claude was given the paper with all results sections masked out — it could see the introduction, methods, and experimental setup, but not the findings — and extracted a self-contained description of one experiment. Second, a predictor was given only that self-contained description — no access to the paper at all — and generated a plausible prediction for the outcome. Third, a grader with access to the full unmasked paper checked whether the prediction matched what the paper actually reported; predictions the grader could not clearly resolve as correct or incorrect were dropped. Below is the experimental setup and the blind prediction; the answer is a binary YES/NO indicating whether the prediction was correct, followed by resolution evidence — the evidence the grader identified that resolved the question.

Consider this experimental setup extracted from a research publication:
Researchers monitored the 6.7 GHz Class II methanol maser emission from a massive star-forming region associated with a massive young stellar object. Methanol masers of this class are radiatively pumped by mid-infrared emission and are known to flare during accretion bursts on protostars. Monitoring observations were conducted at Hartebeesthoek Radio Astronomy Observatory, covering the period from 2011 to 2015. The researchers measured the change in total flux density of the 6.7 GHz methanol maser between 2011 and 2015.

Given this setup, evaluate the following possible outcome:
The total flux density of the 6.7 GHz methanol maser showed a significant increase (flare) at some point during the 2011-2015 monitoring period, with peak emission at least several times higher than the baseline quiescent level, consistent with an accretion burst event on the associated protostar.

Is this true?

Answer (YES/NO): YES